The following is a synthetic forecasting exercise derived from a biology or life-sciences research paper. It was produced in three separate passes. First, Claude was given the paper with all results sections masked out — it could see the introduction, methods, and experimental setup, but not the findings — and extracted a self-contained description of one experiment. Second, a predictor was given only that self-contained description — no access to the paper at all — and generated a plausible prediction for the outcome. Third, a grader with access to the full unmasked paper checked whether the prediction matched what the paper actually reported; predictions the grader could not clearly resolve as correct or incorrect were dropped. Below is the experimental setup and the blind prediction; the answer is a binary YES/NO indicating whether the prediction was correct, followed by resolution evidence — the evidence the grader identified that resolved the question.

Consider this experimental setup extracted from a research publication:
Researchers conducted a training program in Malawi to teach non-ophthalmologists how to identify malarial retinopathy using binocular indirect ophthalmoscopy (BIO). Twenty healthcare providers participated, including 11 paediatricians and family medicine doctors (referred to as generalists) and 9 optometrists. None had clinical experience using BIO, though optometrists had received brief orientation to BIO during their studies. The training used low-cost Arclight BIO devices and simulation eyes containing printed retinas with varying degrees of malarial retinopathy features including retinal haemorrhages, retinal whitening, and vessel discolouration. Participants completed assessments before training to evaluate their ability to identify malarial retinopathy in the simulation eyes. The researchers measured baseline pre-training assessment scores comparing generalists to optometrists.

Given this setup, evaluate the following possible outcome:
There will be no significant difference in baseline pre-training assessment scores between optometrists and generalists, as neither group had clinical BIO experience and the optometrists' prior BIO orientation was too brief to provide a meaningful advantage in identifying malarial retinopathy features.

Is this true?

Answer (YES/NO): NO